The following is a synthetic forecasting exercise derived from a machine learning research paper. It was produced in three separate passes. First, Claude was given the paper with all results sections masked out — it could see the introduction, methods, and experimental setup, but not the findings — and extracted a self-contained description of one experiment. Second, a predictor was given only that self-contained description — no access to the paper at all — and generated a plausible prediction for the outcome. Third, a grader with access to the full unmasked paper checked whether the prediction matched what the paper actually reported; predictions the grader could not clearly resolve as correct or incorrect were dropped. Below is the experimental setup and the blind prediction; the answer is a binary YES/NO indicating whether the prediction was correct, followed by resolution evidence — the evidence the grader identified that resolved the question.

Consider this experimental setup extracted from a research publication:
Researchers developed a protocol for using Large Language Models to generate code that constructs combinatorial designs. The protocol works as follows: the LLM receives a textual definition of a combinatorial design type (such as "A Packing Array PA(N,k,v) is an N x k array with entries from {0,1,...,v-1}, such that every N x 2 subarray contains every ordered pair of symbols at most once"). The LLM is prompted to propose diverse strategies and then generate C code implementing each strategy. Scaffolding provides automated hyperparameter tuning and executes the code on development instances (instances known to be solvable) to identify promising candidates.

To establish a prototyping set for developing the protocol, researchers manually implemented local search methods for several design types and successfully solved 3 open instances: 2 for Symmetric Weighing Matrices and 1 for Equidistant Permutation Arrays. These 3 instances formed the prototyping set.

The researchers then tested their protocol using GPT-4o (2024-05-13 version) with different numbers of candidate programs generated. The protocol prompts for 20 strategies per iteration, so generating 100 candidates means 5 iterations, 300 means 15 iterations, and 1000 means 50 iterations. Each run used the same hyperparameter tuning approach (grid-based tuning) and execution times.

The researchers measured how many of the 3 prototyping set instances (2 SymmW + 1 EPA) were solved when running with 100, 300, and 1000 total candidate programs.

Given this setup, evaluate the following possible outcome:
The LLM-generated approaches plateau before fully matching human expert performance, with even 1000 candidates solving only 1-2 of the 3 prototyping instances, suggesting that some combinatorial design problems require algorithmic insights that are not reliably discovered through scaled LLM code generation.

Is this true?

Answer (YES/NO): NO